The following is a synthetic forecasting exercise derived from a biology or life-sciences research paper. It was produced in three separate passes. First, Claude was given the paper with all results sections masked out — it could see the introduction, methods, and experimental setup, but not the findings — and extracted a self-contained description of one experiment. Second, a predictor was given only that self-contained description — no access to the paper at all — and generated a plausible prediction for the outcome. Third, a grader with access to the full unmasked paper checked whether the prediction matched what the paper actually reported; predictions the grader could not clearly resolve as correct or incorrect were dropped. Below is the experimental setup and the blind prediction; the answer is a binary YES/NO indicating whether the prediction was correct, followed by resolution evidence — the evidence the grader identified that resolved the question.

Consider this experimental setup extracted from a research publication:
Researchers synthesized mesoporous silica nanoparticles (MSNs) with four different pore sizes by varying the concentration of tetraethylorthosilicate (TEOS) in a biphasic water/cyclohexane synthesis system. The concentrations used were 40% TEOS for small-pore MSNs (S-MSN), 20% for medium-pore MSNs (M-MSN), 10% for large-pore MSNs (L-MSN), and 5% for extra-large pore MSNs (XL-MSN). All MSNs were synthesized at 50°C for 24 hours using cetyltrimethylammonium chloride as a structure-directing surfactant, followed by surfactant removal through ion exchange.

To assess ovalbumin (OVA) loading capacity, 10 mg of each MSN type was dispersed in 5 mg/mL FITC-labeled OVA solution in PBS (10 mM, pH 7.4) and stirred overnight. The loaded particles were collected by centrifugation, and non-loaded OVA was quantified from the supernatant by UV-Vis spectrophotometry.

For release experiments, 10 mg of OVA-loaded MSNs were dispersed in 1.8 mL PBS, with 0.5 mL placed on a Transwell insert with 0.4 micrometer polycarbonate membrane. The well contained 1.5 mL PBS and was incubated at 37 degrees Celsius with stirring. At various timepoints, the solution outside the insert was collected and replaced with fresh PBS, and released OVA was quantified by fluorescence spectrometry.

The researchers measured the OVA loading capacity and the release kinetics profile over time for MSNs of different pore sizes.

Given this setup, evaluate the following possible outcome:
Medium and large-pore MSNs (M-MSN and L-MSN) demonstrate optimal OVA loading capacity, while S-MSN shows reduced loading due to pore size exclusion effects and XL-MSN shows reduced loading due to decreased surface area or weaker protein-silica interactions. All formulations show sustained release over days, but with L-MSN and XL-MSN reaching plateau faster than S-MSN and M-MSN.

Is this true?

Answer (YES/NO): NO